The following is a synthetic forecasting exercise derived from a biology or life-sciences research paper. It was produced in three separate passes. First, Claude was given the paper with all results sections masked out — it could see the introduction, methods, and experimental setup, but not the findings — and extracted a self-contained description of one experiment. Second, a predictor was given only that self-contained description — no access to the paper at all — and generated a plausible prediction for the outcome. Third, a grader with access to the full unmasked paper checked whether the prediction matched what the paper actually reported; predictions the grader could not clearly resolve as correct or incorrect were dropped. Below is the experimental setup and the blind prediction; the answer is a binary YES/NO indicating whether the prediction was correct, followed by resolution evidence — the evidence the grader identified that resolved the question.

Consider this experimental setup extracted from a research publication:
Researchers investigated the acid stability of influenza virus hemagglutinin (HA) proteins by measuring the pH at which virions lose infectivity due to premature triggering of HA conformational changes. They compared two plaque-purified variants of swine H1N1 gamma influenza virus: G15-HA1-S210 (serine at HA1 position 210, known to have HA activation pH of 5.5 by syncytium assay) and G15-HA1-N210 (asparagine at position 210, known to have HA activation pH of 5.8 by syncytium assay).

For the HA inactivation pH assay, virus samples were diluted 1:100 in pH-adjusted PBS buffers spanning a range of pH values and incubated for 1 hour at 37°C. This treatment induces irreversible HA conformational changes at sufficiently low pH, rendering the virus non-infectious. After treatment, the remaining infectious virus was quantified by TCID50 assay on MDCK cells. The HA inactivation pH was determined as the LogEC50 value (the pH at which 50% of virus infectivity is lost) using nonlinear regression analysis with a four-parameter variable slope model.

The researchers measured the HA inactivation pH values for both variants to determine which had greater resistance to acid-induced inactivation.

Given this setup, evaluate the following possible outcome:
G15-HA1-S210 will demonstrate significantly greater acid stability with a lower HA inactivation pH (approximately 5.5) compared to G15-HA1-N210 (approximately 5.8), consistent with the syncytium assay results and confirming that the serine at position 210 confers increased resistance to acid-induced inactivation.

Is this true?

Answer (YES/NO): NO